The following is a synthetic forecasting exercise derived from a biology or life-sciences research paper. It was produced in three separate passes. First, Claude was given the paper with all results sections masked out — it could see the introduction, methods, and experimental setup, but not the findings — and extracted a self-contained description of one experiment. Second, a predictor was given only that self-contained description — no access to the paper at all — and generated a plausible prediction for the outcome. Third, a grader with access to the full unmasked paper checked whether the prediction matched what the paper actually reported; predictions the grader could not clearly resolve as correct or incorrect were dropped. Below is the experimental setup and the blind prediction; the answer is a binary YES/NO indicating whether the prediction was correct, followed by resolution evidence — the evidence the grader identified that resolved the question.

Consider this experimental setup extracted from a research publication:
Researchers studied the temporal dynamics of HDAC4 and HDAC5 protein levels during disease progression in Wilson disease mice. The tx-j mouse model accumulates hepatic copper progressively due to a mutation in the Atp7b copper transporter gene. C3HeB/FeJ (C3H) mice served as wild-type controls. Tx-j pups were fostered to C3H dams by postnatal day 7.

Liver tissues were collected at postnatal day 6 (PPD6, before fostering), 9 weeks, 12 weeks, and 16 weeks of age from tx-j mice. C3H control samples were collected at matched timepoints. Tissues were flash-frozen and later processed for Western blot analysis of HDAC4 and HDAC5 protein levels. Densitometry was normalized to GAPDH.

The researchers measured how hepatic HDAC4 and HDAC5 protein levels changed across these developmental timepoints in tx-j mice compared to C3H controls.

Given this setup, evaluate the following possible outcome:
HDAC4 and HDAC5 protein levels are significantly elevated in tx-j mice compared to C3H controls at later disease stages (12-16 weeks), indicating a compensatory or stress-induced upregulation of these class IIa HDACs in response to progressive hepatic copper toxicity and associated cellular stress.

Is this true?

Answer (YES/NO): NO